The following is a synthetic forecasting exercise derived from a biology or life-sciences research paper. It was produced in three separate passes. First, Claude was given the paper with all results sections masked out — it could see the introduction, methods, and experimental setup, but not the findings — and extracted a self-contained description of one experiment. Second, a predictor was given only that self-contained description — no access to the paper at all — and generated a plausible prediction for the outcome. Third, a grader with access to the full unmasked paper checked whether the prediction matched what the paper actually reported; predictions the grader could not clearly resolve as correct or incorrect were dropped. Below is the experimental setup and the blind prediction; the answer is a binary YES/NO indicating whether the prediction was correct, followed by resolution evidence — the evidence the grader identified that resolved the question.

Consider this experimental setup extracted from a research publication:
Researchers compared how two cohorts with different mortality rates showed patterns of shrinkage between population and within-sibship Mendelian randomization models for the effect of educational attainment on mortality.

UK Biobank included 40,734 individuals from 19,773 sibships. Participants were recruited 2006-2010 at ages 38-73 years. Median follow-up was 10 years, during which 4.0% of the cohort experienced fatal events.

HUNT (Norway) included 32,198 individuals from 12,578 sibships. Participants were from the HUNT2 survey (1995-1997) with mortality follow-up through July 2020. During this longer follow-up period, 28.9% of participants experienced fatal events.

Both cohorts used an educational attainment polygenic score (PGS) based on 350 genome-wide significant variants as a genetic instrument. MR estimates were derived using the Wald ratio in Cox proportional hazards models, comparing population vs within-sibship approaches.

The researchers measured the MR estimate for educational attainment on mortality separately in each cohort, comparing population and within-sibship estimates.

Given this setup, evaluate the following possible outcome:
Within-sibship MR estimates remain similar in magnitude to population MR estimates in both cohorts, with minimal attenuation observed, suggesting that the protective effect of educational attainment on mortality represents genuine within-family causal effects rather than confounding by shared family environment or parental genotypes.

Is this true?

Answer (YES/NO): YES